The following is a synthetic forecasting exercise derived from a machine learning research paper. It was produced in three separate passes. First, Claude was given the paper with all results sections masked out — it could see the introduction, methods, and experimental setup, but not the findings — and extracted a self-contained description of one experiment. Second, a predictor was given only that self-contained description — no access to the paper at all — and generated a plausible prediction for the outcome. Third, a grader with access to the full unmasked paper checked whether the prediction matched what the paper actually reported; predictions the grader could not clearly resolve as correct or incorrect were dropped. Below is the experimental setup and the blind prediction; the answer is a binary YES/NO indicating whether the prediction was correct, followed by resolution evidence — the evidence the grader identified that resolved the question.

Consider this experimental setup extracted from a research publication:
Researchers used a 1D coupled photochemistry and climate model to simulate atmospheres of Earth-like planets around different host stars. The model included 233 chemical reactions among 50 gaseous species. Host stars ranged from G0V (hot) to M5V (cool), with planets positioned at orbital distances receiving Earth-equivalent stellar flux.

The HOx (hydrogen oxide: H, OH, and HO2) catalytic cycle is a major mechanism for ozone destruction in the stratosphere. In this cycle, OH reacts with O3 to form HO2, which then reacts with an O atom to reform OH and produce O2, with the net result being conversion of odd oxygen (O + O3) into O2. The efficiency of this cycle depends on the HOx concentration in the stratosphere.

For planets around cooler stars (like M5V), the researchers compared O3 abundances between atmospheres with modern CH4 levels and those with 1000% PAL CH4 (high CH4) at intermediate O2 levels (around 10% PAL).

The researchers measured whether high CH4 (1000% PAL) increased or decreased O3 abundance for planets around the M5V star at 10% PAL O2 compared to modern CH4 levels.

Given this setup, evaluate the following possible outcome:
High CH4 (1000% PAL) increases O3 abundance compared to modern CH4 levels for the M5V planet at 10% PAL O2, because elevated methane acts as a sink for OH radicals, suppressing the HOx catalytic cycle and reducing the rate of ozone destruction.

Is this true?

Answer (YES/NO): NO